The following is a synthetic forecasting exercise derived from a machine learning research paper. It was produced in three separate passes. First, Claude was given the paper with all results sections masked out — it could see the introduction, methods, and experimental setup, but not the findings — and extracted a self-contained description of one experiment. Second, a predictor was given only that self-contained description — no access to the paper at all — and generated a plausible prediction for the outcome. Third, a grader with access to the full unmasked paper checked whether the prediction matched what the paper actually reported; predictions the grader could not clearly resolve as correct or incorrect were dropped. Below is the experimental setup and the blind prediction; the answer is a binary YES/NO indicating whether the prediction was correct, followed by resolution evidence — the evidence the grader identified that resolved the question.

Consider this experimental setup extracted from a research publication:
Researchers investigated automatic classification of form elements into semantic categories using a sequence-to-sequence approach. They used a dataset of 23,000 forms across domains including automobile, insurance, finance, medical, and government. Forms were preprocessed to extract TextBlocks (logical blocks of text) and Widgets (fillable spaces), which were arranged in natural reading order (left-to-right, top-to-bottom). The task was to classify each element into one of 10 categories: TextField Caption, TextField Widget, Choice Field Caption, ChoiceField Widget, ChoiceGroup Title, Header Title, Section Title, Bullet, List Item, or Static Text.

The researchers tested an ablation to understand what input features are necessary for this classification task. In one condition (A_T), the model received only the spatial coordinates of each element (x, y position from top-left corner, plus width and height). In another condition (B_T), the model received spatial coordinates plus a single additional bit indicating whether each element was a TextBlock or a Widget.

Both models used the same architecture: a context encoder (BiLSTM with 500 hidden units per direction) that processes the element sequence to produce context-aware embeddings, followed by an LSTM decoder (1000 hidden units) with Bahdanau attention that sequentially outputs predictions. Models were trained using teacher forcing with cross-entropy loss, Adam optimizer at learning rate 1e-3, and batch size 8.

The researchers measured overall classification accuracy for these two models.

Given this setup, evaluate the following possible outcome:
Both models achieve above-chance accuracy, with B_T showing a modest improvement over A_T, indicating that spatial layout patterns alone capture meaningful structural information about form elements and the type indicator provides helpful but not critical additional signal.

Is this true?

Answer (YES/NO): NO